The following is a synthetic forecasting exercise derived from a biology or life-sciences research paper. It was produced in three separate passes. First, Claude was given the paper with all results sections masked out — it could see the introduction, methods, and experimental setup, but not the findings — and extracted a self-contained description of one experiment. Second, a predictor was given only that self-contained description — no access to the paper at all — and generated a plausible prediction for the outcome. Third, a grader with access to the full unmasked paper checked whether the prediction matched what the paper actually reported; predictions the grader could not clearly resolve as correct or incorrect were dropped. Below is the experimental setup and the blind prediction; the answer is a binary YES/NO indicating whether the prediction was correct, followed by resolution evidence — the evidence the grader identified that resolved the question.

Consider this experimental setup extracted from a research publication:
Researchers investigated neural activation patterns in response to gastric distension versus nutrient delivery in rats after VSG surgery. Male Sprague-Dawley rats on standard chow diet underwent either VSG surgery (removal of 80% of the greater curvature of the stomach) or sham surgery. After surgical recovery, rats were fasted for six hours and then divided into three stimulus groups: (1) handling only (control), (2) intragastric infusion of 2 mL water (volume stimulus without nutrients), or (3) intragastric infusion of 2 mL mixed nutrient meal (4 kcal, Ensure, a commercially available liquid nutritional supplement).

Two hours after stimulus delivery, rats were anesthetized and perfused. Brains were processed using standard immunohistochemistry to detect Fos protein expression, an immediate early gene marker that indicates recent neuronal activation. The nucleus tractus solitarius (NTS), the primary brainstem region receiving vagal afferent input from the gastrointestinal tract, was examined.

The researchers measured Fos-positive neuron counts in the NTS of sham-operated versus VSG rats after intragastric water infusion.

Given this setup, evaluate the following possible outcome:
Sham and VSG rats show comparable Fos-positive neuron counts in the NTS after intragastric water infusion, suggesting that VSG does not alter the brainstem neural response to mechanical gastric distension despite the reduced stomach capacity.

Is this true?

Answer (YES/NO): NO